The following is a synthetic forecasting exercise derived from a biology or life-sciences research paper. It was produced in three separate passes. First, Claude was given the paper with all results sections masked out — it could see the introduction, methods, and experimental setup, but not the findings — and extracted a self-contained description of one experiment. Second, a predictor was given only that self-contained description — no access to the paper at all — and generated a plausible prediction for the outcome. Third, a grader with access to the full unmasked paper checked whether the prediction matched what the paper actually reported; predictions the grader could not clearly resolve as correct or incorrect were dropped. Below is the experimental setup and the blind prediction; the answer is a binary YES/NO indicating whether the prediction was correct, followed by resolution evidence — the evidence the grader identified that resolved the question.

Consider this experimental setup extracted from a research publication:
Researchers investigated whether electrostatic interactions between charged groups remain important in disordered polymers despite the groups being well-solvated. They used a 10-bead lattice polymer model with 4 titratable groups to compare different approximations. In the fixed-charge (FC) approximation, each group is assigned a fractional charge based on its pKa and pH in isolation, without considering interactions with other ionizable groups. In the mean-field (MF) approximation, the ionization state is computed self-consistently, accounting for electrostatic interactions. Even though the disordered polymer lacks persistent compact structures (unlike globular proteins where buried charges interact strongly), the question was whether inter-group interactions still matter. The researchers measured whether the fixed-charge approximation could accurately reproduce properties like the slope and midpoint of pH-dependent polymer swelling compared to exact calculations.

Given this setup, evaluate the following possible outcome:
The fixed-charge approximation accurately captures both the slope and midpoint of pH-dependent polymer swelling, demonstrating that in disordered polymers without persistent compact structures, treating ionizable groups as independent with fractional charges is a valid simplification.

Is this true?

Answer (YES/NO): NO